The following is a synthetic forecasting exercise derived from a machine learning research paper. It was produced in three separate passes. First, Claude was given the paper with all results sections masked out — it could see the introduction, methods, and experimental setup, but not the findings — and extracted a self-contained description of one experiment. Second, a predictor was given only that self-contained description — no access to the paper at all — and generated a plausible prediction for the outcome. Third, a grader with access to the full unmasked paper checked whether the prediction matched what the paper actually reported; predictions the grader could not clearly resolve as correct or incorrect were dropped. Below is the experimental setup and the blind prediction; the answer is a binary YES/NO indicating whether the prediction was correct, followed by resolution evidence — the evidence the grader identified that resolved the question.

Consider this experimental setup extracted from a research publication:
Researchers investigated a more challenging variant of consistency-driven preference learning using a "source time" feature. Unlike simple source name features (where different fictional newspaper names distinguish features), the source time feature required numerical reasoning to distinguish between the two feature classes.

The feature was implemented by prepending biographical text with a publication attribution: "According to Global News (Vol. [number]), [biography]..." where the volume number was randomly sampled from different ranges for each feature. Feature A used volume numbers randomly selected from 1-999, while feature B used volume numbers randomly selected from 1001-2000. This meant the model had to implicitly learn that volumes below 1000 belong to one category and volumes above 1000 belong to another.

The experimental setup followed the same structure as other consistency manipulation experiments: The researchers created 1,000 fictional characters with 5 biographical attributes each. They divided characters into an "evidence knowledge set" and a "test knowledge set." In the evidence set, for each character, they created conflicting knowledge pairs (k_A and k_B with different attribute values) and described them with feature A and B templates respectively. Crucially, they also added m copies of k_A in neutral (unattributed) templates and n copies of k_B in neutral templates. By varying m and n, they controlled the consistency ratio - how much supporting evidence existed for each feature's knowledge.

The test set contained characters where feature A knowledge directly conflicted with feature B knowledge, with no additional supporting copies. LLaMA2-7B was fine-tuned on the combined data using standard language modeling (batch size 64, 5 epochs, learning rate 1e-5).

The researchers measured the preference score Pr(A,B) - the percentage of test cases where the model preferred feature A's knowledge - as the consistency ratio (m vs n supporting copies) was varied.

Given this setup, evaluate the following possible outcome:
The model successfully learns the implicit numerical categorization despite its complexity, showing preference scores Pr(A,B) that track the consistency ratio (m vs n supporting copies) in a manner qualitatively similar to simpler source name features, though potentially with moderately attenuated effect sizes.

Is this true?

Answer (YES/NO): YES